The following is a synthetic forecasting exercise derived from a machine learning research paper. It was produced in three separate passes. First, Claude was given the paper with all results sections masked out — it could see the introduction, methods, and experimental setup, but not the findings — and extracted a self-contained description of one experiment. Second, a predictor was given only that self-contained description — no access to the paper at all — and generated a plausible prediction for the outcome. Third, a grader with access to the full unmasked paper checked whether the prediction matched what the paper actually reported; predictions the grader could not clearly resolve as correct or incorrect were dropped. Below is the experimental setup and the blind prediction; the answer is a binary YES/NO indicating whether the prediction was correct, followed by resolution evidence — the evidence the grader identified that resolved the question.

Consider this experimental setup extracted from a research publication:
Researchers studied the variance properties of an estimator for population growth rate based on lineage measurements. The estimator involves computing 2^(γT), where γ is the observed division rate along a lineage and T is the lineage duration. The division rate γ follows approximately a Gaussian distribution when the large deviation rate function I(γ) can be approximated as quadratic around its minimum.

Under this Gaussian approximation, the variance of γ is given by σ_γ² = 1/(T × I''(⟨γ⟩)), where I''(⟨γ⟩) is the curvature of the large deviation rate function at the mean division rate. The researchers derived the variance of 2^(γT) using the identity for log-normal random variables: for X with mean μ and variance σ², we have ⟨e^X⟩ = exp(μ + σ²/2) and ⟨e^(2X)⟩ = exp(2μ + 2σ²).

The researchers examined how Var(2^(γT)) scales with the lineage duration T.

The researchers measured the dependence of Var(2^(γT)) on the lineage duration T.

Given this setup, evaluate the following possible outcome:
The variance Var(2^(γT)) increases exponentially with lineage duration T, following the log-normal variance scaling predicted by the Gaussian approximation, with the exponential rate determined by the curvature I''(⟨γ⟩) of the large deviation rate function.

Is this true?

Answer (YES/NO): YES